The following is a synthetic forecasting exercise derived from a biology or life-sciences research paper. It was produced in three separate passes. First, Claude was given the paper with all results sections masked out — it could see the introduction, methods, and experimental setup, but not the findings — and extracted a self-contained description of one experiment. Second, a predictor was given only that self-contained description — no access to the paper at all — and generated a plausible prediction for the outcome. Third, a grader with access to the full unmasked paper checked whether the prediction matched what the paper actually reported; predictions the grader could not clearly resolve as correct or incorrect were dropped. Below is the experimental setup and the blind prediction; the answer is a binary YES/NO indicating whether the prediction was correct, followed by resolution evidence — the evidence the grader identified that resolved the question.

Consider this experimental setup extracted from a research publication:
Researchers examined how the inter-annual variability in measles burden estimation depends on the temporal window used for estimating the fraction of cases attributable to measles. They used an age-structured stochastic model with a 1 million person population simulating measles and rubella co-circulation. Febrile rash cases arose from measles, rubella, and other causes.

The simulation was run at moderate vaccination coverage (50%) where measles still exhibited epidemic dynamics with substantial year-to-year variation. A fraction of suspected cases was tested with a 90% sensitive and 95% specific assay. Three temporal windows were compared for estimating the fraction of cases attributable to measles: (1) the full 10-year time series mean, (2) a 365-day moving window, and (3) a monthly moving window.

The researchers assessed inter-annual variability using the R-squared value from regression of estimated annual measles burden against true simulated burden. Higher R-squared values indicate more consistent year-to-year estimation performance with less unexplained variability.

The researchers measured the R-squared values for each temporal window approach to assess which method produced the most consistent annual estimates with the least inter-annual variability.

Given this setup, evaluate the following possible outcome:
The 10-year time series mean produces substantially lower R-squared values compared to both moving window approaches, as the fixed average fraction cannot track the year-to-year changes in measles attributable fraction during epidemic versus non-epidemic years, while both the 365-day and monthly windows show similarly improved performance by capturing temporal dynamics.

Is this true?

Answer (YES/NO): NO